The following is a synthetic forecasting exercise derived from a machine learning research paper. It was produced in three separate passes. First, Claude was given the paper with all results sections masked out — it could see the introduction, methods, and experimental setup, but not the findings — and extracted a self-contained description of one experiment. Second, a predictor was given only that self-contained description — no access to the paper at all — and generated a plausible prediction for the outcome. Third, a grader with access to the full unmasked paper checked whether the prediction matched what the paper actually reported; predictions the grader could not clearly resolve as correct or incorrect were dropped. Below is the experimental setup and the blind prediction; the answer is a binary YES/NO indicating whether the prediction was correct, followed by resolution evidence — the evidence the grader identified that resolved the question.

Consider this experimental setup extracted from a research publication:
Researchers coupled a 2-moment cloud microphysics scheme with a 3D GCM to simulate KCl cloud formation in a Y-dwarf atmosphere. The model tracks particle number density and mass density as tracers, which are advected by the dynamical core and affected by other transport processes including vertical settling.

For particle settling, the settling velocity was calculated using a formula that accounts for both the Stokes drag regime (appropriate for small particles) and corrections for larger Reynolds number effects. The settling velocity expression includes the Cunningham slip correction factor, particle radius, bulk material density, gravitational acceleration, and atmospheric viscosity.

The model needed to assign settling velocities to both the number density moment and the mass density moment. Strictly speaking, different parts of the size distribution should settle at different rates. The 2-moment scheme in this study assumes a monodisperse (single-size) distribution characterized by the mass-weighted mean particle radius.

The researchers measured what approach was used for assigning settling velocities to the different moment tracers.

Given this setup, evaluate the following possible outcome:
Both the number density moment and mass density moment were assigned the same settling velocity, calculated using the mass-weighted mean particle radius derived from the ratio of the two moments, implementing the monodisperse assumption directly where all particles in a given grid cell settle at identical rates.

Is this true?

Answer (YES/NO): YES